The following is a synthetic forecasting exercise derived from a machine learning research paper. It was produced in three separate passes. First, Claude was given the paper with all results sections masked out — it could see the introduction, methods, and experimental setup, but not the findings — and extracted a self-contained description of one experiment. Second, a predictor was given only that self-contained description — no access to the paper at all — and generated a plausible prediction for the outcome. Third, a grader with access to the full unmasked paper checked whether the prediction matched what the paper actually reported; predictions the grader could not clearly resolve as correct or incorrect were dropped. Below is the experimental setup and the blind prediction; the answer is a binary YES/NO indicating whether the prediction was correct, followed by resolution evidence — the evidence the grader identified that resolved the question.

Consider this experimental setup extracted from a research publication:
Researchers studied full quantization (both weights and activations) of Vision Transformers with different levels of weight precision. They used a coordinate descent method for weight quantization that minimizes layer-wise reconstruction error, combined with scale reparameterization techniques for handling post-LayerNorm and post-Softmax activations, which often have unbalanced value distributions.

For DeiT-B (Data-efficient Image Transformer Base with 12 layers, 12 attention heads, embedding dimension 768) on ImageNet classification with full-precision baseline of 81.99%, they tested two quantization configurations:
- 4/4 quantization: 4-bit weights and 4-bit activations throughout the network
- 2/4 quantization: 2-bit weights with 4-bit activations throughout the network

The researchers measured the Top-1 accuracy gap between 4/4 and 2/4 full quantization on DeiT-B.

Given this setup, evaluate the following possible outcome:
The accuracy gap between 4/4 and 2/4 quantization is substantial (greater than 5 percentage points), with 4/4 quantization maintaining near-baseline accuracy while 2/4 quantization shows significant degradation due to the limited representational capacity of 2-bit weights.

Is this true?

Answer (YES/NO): YES